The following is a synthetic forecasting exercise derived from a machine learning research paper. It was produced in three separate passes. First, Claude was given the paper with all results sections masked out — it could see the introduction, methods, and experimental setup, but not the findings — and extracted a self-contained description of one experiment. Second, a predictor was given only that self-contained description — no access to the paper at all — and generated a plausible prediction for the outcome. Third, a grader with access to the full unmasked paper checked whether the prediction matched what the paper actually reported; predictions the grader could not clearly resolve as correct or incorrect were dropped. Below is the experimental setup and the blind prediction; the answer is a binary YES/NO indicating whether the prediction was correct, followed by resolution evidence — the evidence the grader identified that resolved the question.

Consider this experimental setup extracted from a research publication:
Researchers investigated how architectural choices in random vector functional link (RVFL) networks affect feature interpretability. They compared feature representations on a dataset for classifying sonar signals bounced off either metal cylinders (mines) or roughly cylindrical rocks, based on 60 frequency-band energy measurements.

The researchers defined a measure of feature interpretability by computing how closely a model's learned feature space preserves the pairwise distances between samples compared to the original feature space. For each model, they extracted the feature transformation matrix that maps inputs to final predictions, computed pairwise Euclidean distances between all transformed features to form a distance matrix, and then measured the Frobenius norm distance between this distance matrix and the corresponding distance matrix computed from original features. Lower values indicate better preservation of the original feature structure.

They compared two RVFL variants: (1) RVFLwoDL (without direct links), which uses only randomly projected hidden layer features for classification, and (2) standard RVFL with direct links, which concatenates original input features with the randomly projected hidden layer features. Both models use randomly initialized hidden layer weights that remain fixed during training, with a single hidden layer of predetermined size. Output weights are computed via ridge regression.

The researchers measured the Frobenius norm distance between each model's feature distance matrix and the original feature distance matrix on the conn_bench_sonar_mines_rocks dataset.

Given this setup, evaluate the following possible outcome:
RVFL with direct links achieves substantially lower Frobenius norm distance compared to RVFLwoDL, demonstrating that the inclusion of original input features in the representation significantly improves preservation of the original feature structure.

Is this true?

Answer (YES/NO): YES